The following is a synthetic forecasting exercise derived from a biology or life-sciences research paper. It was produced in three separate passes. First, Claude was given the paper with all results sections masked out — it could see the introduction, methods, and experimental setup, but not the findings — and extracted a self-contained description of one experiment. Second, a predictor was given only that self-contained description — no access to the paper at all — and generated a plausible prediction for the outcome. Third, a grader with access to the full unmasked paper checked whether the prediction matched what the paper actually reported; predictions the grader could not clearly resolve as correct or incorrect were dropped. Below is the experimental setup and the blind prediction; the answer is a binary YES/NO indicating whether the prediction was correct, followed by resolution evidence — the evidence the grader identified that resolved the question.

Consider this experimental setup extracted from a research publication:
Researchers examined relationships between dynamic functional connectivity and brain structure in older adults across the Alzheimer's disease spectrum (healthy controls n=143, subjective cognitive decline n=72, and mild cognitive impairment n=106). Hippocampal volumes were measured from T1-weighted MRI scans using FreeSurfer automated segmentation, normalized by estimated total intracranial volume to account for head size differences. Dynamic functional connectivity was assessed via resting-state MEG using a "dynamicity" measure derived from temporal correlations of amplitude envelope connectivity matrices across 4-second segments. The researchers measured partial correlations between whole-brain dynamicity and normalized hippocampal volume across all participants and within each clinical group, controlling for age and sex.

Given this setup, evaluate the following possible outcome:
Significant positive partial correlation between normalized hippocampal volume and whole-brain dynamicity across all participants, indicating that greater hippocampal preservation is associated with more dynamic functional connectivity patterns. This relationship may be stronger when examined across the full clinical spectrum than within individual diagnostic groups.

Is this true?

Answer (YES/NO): YES